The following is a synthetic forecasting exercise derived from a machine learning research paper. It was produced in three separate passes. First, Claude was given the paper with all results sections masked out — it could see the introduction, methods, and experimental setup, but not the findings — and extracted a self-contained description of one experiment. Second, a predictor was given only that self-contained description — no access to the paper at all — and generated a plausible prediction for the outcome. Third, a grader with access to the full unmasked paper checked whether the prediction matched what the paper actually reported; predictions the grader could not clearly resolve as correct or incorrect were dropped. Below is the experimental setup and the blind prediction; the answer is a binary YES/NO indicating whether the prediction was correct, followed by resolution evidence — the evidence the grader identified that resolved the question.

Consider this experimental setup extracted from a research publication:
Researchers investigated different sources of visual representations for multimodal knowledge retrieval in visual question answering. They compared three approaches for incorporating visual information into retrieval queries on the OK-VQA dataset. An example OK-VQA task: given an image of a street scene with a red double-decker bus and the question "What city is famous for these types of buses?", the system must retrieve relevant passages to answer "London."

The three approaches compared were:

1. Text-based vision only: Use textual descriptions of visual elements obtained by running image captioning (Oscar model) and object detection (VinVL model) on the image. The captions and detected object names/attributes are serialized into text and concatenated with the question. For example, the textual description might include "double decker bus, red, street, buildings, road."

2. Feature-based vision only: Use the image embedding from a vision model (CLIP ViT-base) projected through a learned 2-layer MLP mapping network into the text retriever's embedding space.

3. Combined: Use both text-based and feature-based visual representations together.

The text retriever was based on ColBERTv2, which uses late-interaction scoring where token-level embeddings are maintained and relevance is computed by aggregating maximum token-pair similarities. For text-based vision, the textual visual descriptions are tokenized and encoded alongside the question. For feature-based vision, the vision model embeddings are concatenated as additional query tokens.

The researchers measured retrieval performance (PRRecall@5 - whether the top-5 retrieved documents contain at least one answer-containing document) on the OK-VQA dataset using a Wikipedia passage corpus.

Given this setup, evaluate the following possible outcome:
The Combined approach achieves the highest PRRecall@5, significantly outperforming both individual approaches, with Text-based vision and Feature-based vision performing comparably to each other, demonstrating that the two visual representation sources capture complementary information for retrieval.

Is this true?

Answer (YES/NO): NO